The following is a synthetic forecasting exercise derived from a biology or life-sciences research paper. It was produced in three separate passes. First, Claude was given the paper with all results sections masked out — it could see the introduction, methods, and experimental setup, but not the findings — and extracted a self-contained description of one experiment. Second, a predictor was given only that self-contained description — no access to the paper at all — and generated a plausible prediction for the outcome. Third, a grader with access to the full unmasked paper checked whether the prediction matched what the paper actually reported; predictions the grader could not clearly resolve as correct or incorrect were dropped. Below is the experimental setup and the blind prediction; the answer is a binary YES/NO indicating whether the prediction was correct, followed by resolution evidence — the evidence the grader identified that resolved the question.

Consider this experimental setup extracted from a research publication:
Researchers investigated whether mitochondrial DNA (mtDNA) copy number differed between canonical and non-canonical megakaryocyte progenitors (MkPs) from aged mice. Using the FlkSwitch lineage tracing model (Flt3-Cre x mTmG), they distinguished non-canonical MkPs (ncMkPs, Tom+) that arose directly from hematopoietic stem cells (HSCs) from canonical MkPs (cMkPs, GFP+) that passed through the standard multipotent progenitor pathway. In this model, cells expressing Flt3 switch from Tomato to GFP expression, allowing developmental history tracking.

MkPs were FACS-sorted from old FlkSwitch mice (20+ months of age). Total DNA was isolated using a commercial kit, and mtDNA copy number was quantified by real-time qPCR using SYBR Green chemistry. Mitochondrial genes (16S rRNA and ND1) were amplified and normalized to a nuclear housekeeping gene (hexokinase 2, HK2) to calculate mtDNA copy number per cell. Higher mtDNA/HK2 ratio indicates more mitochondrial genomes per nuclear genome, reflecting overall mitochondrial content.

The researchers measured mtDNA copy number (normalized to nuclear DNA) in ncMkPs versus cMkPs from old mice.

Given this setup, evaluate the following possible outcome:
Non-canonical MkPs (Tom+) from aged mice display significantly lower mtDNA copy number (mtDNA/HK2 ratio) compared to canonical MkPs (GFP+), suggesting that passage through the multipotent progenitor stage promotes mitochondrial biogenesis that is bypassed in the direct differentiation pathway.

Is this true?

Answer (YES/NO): NO